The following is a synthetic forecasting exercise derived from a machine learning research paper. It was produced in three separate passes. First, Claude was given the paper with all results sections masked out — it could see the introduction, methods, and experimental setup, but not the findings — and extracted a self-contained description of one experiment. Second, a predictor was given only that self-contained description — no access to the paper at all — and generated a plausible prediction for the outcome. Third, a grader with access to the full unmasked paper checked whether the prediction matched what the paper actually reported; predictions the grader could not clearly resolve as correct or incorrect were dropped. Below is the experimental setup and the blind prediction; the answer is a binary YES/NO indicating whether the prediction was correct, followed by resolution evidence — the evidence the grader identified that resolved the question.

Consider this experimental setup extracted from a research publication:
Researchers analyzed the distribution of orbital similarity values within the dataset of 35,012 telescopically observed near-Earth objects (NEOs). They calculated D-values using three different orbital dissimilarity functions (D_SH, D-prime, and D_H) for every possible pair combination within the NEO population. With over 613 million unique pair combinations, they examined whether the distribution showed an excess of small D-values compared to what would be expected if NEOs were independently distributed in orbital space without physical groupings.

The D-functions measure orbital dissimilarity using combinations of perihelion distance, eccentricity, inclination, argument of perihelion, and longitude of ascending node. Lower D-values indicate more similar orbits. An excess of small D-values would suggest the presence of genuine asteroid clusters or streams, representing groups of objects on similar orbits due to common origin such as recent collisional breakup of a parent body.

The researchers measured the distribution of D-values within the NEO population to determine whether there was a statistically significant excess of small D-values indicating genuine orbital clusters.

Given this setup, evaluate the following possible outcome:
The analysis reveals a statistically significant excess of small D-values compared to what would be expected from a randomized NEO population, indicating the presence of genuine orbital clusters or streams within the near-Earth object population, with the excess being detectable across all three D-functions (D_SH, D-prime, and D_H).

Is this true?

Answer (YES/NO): YES